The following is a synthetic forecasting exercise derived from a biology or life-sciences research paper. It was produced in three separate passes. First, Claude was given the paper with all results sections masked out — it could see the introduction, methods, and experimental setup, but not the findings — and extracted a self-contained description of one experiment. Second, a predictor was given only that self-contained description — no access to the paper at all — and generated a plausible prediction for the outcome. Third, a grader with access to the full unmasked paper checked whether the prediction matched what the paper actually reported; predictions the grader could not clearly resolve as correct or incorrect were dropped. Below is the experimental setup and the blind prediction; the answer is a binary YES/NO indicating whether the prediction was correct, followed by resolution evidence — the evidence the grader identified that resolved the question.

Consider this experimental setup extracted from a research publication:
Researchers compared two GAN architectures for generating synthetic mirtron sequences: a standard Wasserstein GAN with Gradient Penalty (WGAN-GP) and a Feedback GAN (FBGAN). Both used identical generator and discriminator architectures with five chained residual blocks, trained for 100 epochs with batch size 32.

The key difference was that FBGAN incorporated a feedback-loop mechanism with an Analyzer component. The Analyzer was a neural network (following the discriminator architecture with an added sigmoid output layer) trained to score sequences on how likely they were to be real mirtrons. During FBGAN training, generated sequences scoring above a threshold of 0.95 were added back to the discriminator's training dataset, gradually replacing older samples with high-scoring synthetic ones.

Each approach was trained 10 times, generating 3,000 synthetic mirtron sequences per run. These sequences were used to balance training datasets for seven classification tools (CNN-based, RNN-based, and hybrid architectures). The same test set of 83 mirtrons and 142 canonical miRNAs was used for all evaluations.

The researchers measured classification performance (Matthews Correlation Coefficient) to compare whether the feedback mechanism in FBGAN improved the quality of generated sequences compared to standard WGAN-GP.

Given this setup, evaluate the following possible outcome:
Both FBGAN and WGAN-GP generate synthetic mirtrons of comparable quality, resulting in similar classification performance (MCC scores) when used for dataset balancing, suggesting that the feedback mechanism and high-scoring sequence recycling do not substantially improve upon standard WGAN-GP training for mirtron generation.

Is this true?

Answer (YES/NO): YES